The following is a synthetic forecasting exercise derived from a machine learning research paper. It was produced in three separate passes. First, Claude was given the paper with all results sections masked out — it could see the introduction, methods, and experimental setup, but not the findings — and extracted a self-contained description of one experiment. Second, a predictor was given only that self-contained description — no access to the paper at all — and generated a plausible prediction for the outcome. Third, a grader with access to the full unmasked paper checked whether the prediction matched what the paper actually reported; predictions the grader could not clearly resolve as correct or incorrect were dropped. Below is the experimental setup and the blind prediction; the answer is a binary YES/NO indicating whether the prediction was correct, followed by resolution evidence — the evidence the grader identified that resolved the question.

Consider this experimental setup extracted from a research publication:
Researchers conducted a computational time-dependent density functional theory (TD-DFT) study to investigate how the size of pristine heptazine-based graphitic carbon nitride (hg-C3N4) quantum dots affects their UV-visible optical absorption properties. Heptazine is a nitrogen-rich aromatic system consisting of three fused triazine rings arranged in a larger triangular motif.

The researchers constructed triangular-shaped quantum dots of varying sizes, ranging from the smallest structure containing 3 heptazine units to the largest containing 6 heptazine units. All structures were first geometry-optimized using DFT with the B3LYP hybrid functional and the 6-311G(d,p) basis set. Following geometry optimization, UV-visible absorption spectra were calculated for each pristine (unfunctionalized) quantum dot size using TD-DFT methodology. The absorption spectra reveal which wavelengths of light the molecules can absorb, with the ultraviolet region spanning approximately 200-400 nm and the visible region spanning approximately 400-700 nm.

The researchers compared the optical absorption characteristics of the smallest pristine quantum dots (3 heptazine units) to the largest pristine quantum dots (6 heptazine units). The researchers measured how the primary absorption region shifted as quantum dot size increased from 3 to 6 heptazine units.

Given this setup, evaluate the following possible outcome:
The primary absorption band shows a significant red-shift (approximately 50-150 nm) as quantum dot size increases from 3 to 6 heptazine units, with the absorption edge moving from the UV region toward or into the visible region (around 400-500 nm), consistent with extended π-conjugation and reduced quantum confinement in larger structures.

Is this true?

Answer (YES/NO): NO